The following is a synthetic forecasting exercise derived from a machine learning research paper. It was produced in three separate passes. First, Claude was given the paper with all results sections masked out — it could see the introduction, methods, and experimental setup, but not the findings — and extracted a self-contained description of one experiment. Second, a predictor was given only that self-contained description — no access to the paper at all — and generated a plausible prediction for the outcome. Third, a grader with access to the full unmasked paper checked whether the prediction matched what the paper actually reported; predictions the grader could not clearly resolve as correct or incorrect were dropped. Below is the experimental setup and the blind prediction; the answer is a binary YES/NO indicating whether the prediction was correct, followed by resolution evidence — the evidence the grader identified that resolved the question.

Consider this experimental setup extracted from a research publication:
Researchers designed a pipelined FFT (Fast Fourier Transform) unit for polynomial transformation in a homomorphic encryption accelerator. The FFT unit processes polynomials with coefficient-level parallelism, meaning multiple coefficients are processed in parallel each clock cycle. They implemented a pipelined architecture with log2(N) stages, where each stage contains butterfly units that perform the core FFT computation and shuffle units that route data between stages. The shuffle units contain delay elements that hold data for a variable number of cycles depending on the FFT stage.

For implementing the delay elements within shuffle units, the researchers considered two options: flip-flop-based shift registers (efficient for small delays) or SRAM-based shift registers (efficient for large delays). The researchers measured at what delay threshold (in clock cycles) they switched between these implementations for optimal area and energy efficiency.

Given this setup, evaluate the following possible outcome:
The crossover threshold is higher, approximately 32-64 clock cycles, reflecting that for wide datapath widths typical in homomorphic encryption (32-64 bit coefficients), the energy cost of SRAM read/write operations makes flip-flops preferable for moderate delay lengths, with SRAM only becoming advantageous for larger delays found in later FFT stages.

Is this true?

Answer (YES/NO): YES